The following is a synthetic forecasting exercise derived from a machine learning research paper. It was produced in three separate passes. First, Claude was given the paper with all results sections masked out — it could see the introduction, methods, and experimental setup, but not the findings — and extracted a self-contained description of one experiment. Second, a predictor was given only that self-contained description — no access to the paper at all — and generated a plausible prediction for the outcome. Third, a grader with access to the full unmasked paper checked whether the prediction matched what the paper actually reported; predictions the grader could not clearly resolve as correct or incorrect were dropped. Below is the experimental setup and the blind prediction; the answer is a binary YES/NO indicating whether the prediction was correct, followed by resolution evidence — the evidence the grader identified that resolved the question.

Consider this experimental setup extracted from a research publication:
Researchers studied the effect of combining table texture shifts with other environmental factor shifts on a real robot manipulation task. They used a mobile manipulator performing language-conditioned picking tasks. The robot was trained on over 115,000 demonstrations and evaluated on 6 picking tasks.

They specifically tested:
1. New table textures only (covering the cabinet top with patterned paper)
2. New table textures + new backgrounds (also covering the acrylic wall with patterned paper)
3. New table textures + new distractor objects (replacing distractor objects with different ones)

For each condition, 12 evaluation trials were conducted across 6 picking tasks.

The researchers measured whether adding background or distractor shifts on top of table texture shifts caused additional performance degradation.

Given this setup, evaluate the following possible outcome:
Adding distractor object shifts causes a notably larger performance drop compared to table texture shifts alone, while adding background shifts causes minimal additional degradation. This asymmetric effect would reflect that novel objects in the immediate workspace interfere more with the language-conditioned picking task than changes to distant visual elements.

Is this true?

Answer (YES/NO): NO